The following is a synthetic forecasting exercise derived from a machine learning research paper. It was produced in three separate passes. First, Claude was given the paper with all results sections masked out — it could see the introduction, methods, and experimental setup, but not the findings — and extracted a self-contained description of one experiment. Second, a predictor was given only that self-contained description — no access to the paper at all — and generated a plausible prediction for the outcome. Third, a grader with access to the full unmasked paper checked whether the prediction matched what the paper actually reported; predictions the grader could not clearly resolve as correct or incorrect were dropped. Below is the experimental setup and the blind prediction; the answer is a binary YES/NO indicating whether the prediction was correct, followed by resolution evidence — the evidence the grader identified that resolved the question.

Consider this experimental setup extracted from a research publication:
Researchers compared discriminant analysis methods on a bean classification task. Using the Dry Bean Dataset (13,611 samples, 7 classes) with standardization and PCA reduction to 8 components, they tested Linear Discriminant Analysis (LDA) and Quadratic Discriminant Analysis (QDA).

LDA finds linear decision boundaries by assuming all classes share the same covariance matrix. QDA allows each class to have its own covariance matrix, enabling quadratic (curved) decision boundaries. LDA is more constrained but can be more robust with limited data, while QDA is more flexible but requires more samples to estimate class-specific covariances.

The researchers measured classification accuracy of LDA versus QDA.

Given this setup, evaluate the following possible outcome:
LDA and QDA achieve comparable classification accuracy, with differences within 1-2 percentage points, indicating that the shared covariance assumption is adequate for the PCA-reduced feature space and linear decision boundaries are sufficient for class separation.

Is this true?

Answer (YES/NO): YES